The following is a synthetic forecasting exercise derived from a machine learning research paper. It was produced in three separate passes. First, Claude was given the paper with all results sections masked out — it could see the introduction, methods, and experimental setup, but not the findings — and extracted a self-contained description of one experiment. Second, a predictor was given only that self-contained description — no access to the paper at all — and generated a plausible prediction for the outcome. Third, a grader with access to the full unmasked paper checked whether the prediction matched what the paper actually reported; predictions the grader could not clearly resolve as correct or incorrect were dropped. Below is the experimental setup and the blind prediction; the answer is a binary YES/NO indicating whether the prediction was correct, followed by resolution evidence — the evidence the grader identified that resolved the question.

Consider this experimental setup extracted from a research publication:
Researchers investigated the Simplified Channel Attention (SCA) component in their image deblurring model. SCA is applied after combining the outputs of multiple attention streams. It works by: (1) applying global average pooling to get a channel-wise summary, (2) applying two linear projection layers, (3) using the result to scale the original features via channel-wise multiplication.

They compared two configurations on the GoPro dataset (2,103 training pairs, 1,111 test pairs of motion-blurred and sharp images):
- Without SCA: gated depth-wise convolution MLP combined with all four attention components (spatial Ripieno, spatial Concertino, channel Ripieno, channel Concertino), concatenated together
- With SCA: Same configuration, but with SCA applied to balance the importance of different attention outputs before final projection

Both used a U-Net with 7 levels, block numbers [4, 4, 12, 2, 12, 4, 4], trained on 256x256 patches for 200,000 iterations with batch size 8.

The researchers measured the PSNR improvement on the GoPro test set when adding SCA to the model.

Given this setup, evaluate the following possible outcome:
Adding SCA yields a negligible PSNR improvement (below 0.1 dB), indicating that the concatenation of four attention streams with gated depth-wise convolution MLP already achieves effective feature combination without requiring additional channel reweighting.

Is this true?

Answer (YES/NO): NO